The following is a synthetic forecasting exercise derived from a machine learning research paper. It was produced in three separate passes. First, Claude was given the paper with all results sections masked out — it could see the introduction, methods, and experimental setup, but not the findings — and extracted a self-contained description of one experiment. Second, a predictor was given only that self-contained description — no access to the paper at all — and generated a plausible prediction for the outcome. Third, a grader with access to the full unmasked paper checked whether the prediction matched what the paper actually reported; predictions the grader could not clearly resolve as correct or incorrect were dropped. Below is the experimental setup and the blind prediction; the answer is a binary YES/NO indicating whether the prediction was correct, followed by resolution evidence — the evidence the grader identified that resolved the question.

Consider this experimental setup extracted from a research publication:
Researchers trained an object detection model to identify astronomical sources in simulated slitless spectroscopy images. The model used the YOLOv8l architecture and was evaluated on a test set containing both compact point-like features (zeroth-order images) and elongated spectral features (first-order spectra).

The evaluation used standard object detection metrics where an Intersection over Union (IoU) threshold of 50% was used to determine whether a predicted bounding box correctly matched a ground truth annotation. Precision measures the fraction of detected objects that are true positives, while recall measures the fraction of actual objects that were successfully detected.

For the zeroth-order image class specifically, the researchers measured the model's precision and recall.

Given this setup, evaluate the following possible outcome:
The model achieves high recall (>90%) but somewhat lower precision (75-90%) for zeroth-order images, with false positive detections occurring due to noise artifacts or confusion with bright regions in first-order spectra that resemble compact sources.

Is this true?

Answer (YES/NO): NO